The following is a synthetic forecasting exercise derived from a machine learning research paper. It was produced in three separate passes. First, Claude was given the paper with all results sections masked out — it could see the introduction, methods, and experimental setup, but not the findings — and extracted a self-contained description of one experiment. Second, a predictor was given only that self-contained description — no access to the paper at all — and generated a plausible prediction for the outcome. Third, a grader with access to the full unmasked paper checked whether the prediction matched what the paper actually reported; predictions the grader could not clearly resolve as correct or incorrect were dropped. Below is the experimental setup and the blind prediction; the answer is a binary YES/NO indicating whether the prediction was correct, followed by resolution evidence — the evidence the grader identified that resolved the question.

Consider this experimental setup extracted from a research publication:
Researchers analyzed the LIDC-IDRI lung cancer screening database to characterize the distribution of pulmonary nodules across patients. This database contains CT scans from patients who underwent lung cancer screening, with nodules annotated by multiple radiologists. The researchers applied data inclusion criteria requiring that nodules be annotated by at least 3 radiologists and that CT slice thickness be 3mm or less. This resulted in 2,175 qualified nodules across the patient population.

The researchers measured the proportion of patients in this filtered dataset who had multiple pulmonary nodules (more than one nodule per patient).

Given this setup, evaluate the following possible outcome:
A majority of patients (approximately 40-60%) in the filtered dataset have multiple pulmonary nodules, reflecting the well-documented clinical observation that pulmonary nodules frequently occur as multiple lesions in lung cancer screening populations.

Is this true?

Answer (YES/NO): NO